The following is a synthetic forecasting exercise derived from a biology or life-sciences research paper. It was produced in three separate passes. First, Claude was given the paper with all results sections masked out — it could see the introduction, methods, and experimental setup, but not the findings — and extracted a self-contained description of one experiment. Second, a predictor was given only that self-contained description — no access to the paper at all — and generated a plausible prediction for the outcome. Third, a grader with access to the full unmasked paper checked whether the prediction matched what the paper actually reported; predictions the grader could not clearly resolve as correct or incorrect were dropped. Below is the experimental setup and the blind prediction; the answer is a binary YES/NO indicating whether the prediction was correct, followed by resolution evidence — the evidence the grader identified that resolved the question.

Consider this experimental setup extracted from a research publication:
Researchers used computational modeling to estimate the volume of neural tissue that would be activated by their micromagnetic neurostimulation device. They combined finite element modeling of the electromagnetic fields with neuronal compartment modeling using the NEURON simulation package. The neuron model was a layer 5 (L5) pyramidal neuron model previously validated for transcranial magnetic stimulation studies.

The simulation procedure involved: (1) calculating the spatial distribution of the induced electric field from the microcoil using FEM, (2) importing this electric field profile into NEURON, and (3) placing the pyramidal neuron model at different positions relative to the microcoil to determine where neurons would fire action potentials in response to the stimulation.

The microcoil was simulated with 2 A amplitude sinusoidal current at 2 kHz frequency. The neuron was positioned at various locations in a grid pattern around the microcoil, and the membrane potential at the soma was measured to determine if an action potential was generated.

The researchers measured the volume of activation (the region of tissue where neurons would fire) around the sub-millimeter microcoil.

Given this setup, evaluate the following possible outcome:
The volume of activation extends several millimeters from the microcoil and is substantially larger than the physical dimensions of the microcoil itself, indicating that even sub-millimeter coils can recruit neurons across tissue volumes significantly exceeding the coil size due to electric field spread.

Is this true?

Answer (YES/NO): NO